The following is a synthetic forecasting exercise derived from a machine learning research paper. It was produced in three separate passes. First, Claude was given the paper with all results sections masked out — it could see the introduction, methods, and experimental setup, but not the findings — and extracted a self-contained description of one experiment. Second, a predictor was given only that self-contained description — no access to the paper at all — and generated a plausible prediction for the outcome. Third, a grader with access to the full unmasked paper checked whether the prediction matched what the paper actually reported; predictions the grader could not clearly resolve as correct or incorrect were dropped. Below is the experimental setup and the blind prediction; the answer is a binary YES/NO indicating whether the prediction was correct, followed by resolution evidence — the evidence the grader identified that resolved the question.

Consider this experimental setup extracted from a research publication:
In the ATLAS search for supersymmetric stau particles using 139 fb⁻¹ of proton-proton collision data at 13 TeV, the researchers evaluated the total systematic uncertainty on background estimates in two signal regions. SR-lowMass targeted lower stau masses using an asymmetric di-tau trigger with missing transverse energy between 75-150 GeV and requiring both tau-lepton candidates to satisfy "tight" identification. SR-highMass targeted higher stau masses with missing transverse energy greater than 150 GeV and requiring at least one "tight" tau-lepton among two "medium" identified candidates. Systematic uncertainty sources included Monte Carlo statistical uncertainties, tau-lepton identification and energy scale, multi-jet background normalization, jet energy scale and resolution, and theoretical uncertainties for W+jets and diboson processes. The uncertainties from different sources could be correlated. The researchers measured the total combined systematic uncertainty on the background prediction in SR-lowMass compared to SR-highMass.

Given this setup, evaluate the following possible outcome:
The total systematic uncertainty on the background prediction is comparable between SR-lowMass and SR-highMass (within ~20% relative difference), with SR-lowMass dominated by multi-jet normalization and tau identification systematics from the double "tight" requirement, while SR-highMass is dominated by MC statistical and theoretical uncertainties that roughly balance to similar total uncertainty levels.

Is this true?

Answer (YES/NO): NO